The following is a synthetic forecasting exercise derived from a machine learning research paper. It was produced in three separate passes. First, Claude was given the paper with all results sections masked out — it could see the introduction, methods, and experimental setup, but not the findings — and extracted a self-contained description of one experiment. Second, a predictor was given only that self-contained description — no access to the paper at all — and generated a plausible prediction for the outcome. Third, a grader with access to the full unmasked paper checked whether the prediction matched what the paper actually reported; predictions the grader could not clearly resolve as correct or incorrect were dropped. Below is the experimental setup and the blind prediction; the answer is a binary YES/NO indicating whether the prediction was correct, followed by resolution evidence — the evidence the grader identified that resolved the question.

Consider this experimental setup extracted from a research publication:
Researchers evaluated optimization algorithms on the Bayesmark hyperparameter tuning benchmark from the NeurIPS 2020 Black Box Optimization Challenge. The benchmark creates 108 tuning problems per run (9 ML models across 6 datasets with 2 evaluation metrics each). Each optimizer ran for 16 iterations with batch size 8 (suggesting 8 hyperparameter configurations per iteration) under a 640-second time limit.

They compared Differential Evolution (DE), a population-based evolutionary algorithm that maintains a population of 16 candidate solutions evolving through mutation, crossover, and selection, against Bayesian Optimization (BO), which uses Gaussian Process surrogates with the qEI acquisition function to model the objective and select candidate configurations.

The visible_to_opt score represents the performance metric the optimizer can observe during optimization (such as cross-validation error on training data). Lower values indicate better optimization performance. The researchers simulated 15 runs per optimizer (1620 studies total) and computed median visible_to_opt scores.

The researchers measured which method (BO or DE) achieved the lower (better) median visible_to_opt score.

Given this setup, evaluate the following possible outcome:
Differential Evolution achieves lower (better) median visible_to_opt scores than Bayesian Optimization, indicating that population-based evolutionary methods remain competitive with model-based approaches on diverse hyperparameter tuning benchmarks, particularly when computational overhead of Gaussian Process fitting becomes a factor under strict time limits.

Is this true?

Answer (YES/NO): NO